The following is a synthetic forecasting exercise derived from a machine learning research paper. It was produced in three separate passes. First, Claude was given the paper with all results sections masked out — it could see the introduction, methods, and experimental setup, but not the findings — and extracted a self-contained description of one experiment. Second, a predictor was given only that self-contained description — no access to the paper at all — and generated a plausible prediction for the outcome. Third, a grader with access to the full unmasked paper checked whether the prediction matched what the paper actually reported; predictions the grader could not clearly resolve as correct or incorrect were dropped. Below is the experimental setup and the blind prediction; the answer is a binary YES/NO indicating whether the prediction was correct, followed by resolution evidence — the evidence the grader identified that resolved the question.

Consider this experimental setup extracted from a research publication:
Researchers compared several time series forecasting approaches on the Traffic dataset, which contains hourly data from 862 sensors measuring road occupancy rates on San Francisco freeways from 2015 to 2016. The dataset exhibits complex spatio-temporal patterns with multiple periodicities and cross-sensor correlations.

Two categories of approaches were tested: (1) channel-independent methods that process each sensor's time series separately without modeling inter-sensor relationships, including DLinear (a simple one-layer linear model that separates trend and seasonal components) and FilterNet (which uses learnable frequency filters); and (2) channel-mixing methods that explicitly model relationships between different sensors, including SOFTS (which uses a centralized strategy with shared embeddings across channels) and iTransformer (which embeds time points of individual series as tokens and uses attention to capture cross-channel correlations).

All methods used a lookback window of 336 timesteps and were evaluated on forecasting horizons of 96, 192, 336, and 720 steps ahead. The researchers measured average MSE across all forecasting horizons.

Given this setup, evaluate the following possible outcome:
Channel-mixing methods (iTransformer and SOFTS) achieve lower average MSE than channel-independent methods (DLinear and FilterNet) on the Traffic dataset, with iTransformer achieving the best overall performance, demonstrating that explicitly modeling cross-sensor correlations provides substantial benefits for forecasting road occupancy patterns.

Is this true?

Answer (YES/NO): NO